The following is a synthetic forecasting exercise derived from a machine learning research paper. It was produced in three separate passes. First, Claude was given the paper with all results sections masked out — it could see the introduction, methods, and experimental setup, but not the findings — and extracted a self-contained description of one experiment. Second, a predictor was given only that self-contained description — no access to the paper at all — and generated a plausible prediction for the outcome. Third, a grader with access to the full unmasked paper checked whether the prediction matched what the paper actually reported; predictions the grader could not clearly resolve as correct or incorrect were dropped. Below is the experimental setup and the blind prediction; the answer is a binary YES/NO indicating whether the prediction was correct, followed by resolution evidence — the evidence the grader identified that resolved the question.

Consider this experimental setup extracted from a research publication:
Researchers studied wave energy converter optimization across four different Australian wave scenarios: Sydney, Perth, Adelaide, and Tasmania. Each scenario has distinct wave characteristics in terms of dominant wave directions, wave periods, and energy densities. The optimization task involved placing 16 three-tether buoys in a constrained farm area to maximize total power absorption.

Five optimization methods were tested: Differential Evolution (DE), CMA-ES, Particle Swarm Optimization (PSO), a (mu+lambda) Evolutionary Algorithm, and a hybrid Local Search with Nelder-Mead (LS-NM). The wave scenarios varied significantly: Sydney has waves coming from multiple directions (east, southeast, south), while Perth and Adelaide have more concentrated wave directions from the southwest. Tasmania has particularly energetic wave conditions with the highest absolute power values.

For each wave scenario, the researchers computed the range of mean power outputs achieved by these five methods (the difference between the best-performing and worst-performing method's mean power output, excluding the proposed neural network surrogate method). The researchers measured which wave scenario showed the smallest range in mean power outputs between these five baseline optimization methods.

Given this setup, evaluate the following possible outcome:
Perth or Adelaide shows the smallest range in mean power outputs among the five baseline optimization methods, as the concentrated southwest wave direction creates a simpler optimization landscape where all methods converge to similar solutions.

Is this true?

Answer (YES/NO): NO